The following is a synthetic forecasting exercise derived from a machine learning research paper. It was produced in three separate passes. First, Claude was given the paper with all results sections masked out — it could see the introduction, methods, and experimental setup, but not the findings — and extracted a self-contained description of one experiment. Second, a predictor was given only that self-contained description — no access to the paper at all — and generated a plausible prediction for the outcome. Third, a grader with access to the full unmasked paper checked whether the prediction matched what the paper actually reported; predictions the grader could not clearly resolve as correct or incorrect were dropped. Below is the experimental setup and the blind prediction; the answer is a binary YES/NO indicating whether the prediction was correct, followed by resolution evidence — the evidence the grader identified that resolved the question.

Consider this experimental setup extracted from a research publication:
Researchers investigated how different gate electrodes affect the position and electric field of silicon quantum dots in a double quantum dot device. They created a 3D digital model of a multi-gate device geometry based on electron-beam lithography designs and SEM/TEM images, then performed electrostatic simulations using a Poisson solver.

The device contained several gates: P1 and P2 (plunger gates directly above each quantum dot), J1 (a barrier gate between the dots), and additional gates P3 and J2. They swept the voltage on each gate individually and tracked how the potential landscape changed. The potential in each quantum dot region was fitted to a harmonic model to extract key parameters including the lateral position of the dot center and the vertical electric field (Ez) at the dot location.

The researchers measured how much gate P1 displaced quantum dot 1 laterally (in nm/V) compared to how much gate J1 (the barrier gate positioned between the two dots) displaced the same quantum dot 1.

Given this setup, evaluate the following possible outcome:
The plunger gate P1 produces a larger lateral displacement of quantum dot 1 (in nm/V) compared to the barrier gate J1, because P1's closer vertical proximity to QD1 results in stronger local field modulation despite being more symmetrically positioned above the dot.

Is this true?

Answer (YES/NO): NO